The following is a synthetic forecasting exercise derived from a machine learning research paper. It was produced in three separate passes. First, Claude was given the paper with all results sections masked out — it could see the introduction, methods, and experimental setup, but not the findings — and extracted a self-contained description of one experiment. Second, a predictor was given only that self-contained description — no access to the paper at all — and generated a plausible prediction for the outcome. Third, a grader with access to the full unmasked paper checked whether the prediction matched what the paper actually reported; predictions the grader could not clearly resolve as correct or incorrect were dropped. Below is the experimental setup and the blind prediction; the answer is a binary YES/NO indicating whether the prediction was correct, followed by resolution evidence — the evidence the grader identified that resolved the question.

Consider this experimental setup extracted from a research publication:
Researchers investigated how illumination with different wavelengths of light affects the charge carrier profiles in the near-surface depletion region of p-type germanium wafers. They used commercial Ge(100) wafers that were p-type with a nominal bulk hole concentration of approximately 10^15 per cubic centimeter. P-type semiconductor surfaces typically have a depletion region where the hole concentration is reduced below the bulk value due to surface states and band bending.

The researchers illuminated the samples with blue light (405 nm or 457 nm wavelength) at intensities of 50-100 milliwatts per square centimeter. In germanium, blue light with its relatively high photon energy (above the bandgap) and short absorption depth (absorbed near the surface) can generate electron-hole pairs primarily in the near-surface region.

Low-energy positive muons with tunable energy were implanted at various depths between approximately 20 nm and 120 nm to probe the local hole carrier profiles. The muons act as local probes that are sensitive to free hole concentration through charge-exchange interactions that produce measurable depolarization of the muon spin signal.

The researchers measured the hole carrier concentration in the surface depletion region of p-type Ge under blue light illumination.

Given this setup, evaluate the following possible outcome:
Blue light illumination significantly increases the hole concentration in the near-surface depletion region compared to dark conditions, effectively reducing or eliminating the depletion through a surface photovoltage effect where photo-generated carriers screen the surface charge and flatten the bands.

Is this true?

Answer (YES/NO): YES